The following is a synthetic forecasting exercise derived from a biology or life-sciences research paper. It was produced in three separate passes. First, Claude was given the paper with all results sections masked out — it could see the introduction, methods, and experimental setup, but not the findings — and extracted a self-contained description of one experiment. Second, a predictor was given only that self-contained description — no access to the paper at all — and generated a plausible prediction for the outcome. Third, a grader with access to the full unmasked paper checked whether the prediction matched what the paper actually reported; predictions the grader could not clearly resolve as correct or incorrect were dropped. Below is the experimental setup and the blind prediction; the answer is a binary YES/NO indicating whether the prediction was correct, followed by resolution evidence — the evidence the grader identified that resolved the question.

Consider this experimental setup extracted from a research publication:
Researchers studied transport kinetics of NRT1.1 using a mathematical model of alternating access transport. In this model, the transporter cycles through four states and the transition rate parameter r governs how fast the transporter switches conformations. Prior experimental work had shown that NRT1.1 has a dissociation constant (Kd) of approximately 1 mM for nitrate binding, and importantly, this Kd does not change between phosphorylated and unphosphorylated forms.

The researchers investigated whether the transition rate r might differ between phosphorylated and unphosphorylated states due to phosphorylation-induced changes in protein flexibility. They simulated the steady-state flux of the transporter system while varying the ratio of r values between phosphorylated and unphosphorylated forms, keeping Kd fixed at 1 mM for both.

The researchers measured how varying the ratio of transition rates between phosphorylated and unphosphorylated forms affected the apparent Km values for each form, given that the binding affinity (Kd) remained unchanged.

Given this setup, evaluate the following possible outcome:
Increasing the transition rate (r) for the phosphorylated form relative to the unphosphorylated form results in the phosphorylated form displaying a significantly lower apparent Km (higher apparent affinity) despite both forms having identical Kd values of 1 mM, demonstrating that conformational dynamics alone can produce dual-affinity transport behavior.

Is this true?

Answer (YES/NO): NO